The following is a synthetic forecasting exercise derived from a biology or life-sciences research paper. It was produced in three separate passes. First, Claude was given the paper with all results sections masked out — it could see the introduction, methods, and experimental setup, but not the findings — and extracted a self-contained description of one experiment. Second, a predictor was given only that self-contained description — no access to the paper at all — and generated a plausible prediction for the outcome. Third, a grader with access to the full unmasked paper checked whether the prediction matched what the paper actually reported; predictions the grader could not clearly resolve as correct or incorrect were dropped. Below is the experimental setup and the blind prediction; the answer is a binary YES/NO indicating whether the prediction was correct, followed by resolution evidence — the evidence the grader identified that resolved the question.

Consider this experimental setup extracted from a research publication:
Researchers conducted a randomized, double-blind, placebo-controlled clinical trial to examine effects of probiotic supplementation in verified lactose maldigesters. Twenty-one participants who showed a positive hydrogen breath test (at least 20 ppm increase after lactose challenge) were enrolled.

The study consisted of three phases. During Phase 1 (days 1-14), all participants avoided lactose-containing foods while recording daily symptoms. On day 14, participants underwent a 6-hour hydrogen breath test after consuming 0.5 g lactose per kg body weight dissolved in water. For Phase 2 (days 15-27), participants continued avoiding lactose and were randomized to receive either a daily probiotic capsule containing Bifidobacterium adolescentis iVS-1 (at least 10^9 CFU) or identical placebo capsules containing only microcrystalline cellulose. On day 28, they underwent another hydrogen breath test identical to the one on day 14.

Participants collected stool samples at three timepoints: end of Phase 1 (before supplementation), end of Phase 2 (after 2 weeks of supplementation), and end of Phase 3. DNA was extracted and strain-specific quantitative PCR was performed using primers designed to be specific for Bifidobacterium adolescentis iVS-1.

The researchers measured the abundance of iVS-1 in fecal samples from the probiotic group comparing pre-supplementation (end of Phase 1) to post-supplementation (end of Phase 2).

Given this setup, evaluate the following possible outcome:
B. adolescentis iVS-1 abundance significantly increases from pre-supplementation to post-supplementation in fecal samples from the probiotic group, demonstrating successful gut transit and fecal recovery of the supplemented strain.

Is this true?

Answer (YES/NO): YES